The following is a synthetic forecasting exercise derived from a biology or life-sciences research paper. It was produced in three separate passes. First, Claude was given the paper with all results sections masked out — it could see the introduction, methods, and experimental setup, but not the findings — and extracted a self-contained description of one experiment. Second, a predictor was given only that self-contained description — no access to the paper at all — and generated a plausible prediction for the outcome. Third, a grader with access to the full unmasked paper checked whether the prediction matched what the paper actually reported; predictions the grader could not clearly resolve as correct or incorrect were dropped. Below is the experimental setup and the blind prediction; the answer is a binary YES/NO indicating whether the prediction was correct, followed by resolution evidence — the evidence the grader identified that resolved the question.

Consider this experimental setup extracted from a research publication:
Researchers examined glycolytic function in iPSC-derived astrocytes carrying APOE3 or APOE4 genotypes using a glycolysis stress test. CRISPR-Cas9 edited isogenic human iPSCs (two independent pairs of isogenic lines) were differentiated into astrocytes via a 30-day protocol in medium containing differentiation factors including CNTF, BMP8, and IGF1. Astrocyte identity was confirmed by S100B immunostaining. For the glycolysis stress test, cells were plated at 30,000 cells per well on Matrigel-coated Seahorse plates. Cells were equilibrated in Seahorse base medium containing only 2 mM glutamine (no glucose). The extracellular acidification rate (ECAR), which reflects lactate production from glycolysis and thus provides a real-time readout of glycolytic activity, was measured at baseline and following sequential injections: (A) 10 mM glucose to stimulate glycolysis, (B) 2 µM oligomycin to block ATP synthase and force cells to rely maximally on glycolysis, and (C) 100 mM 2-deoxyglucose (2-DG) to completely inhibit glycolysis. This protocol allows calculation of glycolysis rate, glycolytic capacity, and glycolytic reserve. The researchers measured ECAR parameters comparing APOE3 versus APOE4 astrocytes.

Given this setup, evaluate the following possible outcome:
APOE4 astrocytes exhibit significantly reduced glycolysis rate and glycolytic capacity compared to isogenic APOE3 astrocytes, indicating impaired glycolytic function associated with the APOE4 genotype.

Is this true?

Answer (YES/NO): NO